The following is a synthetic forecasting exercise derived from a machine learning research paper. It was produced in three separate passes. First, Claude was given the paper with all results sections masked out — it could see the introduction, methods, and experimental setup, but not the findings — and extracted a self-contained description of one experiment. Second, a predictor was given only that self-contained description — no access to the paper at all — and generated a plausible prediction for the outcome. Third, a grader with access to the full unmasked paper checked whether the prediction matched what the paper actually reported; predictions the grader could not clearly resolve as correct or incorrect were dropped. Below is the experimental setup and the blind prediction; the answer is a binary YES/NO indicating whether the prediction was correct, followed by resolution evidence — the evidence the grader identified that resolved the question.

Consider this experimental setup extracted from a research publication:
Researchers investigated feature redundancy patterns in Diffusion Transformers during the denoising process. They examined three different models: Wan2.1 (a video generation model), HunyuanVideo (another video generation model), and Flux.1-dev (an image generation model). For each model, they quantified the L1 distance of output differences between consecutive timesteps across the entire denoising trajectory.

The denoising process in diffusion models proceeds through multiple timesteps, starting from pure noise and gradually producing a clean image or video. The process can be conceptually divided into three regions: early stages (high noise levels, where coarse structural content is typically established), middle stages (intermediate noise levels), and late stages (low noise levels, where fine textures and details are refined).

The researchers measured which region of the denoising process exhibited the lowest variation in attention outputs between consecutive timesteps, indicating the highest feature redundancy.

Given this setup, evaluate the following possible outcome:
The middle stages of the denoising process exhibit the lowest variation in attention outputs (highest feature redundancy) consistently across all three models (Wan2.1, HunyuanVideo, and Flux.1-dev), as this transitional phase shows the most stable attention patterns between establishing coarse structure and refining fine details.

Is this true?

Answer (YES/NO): YES